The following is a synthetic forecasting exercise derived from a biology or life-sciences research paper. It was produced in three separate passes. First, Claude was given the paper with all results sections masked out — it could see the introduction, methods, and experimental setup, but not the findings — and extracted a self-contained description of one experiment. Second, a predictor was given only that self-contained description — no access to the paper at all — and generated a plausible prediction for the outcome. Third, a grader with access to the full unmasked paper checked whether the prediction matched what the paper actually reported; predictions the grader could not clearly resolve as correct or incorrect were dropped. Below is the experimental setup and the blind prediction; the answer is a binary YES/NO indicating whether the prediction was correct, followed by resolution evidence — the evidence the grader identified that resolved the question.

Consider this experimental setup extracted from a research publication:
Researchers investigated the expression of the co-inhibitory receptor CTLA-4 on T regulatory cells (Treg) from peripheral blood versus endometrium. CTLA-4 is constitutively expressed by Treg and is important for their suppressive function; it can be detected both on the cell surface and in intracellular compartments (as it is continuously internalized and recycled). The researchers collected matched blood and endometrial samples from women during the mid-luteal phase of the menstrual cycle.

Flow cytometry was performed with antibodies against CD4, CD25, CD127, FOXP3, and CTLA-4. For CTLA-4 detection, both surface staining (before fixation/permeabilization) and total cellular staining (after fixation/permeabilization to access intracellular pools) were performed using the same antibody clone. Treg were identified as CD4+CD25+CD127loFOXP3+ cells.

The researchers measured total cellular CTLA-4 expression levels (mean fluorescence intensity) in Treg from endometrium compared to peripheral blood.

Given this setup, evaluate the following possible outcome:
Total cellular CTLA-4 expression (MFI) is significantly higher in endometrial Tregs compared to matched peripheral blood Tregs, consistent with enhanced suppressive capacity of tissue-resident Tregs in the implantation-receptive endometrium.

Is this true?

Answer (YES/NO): YES